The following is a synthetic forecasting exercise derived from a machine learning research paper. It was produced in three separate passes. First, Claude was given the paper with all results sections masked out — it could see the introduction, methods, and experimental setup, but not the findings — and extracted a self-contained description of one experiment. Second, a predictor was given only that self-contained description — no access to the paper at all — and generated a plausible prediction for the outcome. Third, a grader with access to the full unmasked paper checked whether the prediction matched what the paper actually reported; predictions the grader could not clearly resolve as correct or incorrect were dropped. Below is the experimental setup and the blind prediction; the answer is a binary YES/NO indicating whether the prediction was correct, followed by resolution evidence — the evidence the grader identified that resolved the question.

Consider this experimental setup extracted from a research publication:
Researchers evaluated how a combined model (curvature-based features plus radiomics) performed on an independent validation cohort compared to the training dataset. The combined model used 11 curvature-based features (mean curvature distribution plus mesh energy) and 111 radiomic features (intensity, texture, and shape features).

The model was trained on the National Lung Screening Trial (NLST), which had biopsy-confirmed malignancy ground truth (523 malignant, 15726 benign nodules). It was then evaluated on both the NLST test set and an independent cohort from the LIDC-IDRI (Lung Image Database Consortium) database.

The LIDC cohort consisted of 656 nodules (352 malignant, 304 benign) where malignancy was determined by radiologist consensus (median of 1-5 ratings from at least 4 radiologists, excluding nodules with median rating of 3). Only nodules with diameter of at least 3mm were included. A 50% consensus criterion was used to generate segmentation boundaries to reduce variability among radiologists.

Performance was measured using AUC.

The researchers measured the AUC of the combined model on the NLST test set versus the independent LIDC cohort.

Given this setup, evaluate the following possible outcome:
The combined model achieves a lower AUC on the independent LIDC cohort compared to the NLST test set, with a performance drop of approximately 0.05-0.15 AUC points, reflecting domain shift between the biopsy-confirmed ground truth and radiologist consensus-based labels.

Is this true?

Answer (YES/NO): NO